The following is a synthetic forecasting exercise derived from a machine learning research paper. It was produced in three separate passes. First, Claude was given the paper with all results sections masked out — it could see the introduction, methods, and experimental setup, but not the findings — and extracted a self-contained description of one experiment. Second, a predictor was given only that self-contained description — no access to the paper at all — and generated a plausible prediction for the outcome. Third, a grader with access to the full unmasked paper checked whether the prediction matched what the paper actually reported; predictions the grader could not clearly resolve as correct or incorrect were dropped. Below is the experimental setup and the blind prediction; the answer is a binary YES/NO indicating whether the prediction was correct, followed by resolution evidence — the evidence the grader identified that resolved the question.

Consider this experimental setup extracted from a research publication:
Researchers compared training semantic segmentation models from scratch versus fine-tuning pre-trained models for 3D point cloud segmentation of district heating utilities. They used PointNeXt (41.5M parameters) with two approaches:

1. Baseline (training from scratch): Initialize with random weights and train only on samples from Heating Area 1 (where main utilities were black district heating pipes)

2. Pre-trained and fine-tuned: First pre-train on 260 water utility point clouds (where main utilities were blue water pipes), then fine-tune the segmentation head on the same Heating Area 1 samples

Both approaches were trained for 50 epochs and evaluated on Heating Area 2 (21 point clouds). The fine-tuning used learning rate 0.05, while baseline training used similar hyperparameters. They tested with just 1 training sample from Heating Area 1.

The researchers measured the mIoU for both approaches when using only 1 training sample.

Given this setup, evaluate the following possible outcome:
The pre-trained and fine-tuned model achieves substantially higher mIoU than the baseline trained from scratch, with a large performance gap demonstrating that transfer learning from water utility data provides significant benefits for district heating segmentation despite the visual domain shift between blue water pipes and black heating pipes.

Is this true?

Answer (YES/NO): YES